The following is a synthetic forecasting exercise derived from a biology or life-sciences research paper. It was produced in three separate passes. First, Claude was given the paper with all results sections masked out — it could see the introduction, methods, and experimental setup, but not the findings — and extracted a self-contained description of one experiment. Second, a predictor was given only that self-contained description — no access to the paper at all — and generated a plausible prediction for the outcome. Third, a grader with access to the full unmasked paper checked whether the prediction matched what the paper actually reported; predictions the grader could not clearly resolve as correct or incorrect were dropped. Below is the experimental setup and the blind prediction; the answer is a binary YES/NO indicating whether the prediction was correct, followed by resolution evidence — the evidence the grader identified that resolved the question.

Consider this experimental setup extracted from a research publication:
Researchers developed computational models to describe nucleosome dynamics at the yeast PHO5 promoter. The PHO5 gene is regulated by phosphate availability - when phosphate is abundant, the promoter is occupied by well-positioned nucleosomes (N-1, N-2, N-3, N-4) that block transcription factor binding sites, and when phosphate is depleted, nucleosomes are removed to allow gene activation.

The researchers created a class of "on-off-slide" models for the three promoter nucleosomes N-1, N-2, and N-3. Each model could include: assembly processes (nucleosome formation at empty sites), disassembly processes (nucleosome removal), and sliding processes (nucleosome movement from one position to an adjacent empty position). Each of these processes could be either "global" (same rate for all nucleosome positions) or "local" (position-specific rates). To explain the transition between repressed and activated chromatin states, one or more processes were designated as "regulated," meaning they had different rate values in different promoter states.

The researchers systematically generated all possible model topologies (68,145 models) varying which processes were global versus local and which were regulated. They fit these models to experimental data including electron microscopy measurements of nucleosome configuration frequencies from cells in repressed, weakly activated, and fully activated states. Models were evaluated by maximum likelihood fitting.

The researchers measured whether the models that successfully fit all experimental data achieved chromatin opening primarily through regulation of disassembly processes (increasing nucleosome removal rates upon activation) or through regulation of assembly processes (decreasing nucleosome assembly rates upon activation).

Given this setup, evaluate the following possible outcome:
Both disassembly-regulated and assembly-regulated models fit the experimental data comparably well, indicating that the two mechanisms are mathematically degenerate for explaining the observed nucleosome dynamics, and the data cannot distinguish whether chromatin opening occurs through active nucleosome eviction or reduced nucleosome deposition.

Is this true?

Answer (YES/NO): NO